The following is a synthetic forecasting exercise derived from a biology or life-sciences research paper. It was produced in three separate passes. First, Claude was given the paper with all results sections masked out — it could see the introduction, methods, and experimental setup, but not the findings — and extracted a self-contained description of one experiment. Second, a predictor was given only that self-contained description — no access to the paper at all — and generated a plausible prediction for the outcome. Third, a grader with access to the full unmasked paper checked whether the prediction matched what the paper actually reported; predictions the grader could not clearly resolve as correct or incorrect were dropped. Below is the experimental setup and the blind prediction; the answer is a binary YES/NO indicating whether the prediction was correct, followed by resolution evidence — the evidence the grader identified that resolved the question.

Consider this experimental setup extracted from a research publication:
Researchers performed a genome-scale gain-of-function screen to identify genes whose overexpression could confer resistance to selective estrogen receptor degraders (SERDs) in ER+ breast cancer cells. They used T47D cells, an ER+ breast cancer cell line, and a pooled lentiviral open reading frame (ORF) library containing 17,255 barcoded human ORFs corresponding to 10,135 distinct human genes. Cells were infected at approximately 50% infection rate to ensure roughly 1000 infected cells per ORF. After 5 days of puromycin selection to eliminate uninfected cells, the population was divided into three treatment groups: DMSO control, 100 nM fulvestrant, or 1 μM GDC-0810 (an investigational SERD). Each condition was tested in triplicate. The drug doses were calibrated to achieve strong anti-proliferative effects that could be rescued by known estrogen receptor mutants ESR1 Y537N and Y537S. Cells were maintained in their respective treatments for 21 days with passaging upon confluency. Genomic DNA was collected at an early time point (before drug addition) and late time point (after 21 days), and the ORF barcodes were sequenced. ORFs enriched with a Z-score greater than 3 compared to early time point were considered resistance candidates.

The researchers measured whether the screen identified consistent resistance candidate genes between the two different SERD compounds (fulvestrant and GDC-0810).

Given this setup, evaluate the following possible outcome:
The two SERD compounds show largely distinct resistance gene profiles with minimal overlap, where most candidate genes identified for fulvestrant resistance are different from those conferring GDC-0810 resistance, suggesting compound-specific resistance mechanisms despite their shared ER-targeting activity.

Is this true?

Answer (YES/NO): NO